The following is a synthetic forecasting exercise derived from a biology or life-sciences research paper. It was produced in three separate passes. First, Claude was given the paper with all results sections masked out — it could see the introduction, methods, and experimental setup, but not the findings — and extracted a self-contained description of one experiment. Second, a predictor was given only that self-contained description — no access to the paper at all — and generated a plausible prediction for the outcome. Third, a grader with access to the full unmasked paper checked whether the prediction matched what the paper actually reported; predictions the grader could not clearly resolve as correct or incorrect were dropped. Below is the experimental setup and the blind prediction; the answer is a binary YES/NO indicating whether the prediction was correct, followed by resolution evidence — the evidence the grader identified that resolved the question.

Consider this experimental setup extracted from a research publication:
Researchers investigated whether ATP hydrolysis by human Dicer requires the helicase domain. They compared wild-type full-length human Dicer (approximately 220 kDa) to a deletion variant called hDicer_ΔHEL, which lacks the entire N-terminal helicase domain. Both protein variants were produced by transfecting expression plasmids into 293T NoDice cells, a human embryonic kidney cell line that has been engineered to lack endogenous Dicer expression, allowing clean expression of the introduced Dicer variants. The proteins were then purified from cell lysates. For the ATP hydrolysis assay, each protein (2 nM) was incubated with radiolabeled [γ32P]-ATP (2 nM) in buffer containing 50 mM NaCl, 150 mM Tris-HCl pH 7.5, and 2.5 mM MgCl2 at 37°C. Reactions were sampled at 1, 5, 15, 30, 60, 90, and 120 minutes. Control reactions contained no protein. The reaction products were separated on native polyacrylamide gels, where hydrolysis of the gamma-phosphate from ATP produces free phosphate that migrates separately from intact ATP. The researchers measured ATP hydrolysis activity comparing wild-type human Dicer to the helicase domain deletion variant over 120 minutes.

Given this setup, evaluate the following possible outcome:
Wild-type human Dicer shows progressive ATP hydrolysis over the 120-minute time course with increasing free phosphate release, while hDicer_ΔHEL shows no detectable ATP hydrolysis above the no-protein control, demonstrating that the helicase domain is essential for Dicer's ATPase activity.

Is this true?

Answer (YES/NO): YES